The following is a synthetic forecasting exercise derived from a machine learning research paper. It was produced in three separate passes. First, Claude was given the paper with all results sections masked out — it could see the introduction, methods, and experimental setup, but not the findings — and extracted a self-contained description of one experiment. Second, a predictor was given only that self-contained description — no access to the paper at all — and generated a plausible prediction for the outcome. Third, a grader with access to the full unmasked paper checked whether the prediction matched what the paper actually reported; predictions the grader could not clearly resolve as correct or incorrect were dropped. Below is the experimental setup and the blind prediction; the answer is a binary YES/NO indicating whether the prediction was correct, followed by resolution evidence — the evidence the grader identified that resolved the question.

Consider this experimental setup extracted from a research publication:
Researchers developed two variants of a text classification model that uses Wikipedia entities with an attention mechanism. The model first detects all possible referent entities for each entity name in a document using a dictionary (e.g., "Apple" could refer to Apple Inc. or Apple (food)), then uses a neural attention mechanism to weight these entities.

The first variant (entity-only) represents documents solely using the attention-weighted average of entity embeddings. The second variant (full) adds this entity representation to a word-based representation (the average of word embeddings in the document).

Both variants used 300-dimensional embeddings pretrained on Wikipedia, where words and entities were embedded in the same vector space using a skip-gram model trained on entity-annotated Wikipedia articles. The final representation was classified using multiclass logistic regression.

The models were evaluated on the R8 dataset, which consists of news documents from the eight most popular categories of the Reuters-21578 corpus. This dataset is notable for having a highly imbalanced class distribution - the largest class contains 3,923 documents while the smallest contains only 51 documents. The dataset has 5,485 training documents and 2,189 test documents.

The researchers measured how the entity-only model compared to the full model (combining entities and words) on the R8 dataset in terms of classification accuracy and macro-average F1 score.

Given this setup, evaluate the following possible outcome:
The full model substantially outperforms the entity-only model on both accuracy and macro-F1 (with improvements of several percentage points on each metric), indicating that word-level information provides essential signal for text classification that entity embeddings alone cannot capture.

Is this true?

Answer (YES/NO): NO